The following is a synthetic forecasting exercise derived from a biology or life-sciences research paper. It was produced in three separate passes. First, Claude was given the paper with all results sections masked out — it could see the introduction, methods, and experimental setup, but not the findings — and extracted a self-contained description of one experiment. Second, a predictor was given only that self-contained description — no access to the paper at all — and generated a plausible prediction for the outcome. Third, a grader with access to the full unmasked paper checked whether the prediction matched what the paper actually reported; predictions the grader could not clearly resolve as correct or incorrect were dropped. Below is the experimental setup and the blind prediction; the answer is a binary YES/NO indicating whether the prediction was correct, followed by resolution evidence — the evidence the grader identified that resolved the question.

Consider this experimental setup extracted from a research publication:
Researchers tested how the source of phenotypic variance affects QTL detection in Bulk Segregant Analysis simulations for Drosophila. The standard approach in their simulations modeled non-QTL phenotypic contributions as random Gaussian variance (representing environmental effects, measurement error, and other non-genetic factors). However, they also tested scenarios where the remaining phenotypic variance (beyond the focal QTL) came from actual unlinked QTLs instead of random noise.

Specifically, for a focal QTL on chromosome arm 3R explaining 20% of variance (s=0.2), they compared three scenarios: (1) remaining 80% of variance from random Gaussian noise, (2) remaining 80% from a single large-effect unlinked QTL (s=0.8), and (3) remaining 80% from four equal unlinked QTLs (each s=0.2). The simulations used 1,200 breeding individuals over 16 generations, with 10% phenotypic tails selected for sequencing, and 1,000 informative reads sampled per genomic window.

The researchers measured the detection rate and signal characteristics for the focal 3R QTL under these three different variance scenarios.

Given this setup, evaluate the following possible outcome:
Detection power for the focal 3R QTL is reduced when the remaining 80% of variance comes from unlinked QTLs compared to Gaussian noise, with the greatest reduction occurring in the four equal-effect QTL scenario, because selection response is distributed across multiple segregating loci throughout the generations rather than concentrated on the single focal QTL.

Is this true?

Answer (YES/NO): NO